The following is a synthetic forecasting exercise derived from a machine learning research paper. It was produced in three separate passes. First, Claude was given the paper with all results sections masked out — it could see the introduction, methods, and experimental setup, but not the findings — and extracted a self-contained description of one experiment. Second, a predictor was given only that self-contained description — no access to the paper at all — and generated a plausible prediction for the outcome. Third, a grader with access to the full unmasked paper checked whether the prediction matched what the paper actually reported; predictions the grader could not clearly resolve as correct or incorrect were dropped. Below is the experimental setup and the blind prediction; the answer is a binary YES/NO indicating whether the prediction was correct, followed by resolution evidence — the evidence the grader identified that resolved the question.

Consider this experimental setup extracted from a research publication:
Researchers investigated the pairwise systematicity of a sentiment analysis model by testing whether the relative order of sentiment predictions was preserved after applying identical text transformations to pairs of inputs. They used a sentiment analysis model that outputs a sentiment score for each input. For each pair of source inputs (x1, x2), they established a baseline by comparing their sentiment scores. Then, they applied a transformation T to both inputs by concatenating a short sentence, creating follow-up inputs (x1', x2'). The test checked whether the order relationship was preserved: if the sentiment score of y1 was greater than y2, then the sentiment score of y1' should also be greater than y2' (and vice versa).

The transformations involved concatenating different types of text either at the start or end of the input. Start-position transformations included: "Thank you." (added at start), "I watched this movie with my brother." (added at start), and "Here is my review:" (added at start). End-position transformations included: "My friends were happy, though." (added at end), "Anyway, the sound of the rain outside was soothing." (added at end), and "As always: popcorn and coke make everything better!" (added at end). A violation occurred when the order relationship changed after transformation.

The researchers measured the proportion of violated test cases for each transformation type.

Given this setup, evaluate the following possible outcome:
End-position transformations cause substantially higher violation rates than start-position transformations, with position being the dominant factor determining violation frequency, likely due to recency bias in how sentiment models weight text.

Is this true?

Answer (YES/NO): NO